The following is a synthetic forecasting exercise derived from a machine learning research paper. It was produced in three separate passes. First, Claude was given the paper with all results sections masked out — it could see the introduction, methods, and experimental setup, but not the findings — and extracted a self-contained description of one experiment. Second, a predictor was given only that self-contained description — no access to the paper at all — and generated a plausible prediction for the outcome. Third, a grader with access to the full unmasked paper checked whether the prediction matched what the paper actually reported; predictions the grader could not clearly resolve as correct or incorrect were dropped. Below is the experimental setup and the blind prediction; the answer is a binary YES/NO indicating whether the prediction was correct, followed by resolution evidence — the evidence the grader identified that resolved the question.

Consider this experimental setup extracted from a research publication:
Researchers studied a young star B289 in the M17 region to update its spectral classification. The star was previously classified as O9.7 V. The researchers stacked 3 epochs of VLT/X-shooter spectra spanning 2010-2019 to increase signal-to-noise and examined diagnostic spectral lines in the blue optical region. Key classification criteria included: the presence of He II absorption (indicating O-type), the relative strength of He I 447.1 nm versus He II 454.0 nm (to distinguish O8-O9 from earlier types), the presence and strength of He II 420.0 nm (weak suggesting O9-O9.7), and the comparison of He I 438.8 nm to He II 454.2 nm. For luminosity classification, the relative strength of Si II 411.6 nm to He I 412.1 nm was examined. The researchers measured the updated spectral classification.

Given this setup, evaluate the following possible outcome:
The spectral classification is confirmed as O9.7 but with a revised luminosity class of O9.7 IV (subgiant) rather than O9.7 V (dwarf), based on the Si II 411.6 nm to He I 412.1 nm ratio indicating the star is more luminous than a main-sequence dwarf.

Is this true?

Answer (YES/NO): NO